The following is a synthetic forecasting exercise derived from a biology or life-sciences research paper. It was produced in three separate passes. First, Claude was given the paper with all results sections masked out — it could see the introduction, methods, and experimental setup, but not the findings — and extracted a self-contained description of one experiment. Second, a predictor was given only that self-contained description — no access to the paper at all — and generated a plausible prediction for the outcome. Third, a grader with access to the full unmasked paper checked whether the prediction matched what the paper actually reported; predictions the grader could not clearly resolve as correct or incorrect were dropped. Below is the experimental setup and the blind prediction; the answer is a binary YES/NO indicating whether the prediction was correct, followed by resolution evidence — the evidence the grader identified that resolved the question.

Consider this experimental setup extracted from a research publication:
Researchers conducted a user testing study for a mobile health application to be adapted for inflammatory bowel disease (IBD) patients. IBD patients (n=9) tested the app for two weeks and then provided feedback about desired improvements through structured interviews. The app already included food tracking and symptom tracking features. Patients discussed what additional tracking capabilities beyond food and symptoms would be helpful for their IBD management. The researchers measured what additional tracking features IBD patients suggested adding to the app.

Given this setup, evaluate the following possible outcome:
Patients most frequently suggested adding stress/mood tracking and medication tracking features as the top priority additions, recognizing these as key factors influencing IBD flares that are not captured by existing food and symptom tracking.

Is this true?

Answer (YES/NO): NO